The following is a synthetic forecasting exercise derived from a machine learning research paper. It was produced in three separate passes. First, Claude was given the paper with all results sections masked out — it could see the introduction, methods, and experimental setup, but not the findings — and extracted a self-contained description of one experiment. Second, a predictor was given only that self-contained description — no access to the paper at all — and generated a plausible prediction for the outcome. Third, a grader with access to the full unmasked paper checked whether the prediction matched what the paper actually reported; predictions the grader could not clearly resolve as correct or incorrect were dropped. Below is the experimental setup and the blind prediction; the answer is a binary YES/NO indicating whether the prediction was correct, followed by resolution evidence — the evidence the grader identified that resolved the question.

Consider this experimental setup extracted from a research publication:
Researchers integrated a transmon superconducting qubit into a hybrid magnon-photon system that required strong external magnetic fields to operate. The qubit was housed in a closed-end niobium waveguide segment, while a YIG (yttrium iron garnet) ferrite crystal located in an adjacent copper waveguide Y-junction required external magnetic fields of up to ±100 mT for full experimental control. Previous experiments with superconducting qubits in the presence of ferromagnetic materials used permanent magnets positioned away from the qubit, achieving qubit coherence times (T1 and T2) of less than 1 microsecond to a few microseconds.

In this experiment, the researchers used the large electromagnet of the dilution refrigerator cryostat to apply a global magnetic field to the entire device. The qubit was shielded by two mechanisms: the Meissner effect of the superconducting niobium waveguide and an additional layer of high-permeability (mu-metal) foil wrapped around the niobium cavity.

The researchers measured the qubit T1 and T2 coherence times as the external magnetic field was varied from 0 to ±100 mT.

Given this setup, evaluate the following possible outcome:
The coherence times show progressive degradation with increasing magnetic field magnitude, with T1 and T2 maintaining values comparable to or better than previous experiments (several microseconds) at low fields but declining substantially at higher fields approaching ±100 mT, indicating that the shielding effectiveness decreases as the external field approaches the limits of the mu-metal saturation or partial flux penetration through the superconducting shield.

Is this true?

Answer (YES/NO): NO